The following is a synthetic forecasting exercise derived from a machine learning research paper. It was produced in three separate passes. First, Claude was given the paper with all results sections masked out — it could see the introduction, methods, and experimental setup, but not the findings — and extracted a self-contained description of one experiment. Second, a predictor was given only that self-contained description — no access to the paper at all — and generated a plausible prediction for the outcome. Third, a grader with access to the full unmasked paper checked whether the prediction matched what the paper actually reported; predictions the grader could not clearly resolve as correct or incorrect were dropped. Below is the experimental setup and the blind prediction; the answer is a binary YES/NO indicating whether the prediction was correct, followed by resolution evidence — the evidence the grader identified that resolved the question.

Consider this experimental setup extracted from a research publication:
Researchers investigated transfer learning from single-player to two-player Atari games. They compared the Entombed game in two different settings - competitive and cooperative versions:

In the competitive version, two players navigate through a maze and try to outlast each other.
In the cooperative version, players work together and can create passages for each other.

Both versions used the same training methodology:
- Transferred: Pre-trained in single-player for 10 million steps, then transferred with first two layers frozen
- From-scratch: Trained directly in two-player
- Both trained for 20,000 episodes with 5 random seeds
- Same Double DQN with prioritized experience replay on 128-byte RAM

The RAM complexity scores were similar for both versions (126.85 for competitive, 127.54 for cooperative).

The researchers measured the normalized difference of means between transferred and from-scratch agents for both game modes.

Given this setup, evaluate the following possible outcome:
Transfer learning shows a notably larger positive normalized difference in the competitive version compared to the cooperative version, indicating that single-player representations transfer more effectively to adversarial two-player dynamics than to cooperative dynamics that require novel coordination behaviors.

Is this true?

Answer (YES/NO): NO